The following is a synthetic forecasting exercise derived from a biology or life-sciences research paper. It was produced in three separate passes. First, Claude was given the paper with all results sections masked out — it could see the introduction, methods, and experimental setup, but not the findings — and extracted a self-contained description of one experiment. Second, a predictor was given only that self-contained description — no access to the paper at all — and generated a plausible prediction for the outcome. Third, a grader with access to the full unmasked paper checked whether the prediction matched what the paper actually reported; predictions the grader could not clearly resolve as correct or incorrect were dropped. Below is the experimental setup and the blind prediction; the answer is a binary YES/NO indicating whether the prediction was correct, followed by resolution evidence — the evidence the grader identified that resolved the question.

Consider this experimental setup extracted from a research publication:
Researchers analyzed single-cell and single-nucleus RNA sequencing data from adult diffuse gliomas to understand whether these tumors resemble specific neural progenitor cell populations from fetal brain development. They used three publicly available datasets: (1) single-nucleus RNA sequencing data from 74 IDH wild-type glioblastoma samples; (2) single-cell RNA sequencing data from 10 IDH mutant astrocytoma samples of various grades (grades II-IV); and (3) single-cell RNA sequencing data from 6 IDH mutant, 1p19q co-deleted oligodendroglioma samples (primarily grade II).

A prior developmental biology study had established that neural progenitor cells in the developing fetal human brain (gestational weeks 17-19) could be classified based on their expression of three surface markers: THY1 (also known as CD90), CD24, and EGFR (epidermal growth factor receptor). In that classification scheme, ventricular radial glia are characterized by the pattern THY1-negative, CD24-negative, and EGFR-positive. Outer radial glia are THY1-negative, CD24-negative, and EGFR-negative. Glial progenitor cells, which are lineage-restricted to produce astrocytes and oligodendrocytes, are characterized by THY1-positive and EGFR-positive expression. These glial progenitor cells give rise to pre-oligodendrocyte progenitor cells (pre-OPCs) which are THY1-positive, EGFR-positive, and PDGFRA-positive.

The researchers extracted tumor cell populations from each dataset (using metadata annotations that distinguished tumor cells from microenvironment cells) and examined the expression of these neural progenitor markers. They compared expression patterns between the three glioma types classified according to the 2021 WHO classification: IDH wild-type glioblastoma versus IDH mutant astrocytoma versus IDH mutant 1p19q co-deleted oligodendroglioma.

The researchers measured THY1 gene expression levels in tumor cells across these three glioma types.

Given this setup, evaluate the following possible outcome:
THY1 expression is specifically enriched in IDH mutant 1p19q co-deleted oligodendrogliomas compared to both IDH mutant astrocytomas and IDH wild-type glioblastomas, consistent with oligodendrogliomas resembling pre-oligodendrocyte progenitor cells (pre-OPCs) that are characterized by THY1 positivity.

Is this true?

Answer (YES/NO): NO